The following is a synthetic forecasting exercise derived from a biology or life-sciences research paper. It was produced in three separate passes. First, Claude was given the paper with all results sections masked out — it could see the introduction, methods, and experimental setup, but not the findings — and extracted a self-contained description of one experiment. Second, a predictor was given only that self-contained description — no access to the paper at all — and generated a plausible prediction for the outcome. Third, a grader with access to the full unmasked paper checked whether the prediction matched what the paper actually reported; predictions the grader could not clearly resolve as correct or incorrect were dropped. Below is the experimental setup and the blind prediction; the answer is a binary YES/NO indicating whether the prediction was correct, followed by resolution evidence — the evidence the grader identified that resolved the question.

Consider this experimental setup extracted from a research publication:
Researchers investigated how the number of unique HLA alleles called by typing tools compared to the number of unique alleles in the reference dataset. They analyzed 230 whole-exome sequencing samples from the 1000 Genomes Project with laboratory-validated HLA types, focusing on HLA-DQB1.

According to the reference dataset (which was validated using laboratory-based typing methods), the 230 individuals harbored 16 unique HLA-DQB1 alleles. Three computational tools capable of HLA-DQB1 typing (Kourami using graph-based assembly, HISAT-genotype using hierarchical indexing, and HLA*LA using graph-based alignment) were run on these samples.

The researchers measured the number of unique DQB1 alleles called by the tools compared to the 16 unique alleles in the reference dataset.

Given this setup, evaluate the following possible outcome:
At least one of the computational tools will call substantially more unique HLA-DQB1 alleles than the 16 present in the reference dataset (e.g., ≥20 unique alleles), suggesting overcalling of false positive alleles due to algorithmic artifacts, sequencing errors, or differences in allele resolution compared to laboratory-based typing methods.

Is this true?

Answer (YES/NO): YES